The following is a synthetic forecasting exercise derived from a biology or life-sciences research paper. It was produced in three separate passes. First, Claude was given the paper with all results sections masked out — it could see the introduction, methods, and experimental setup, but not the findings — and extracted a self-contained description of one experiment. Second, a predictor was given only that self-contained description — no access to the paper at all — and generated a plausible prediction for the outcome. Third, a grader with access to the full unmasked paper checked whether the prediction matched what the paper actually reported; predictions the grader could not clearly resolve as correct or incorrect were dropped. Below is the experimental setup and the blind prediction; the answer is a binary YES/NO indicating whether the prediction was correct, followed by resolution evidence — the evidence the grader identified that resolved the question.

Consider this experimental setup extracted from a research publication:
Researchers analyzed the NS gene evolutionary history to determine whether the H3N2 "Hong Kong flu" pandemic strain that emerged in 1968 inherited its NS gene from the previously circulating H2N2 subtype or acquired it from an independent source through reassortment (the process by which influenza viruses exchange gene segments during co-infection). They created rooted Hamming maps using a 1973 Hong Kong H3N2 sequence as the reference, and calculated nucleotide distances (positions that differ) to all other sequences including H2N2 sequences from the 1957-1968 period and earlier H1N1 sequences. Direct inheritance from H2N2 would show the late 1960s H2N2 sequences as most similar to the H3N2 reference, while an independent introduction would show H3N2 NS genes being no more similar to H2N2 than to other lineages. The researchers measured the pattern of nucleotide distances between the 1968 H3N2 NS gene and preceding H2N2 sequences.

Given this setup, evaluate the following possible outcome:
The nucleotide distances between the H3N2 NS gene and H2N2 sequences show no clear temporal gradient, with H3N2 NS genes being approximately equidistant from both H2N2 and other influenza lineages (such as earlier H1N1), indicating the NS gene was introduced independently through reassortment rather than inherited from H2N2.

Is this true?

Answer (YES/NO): NO